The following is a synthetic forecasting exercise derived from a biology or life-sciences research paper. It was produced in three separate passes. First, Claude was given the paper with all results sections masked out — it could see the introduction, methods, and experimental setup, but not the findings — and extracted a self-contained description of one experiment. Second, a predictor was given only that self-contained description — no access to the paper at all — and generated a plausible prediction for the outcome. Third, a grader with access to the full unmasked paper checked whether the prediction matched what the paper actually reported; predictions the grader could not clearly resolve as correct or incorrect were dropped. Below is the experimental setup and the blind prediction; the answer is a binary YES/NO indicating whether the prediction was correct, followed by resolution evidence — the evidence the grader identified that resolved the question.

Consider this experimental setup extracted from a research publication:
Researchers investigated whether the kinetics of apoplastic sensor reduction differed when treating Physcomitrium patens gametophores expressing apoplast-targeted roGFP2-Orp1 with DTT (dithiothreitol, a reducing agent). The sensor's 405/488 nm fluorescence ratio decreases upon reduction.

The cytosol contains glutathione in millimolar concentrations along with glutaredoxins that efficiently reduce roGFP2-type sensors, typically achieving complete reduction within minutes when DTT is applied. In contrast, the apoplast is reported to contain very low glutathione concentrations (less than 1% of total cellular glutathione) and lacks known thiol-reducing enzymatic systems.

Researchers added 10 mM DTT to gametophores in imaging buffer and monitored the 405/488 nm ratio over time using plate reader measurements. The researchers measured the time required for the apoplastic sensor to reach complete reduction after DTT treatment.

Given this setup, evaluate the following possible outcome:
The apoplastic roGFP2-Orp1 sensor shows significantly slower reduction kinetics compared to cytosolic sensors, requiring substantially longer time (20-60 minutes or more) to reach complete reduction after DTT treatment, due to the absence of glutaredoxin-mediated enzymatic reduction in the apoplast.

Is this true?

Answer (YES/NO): YES